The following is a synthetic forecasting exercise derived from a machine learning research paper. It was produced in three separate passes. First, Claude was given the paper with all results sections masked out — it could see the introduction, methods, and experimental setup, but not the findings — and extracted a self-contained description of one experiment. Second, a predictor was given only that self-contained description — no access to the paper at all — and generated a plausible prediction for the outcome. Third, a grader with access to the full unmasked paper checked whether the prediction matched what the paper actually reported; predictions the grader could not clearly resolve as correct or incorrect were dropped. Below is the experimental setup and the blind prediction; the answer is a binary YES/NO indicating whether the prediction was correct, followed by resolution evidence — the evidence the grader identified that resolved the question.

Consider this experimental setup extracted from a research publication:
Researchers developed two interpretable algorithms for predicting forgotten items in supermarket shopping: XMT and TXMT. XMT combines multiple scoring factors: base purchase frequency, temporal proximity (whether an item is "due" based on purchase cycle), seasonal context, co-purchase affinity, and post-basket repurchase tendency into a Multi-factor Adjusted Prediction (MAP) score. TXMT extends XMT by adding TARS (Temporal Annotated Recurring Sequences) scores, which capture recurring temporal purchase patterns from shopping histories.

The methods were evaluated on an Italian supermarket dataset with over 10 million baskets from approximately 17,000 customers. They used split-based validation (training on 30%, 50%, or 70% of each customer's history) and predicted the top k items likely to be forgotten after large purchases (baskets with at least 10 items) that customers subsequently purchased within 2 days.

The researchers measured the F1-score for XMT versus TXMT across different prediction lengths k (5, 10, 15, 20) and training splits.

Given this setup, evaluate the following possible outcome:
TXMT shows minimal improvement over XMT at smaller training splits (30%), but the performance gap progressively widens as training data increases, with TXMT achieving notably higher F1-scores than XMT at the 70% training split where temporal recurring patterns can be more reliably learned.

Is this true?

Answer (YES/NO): NO